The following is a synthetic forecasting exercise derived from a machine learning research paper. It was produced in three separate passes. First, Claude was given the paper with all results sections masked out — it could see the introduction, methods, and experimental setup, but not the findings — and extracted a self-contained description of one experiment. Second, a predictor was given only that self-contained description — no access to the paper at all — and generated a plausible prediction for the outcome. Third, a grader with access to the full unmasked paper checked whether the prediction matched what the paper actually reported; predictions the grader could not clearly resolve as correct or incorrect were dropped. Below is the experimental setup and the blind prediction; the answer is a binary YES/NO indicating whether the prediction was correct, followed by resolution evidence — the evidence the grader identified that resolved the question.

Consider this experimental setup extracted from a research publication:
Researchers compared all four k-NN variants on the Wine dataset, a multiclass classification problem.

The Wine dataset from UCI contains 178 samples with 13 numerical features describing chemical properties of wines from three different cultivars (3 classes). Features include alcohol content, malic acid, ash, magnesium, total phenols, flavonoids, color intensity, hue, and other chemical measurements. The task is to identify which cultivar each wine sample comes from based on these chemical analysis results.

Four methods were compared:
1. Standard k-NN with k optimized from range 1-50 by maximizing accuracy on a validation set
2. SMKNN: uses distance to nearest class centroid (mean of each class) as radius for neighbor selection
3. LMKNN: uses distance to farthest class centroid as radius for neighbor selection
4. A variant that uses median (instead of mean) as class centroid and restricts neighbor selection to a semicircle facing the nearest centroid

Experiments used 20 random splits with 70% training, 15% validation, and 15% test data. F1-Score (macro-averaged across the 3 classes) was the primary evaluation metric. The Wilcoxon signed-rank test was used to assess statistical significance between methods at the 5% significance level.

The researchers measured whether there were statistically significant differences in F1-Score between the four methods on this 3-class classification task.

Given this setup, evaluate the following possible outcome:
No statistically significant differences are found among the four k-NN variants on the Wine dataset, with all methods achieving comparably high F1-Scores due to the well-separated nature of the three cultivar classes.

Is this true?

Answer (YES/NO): YES